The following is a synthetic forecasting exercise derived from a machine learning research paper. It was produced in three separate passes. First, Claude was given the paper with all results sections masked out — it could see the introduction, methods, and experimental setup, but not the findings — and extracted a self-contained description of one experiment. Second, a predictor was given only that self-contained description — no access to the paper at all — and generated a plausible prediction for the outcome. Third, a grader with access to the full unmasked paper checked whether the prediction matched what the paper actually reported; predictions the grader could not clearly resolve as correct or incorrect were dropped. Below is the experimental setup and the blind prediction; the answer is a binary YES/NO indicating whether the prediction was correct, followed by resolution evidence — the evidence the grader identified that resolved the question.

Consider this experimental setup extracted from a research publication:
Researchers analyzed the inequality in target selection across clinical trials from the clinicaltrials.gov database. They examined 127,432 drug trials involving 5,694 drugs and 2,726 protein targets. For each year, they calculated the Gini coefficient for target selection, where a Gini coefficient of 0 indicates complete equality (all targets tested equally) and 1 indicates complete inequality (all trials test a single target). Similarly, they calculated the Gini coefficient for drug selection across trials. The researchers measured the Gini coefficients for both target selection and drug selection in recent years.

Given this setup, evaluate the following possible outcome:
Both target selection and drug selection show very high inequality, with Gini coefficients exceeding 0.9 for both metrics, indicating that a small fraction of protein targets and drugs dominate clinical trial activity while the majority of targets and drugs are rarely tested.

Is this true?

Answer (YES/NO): NO